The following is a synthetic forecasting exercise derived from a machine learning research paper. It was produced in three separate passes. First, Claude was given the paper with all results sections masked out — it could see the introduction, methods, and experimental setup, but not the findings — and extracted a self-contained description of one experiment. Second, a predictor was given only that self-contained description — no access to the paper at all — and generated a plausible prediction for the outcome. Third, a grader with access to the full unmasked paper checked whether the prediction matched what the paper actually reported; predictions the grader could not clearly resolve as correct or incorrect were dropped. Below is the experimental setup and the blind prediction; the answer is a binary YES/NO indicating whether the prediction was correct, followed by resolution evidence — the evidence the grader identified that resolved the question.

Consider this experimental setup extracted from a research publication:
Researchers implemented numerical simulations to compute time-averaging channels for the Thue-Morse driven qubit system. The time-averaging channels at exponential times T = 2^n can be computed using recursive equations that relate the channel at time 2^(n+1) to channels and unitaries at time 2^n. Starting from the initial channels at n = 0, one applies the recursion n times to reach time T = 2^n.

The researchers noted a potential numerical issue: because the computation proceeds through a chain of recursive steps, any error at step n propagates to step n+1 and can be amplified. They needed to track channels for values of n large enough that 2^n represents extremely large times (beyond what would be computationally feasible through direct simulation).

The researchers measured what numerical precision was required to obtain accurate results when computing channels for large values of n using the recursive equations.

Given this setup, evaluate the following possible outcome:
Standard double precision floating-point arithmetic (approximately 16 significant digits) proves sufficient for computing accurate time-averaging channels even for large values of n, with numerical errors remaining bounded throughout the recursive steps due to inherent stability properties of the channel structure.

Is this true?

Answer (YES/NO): NO